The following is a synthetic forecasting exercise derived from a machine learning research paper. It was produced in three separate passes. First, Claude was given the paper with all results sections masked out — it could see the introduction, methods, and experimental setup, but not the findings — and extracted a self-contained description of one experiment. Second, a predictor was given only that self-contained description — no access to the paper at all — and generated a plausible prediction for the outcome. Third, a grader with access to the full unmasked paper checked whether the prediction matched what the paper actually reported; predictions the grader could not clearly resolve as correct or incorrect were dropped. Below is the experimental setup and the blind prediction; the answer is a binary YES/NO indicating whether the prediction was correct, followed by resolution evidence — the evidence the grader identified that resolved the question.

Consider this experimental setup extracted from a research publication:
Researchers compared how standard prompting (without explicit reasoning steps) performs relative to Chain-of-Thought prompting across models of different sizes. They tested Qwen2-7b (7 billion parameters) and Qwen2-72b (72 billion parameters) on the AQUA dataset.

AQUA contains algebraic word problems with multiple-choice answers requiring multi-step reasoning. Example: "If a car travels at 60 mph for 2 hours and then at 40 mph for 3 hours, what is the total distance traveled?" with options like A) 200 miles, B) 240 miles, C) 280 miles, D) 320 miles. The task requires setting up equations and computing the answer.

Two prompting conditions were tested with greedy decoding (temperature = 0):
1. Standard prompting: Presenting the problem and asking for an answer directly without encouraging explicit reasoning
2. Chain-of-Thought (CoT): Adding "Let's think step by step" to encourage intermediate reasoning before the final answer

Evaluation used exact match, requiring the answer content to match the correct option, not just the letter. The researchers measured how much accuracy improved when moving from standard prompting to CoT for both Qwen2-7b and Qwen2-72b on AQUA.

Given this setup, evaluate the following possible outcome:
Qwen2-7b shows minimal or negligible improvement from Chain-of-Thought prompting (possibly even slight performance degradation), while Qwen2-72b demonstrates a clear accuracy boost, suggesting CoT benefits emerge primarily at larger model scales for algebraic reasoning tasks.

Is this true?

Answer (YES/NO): YES